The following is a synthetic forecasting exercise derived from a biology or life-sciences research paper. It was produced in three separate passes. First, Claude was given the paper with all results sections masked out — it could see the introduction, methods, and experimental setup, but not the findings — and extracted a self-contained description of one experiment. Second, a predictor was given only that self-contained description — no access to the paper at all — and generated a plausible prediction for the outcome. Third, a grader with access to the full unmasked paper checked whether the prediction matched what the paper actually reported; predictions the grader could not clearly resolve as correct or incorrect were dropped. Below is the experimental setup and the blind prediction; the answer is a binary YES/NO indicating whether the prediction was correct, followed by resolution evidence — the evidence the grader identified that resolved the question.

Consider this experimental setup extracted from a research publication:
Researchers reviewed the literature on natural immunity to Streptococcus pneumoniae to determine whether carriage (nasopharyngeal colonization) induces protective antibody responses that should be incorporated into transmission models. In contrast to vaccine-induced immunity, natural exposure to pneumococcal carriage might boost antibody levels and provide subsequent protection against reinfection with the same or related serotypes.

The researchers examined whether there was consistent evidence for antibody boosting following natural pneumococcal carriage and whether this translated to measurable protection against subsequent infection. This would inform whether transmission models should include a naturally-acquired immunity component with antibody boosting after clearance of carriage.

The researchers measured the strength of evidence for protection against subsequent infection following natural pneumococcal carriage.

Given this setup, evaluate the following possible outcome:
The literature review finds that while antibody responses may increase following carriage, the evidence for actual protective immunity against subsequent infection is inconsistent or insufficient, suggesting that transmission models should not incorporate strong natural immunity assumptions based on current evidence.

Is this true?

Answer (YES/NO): YES